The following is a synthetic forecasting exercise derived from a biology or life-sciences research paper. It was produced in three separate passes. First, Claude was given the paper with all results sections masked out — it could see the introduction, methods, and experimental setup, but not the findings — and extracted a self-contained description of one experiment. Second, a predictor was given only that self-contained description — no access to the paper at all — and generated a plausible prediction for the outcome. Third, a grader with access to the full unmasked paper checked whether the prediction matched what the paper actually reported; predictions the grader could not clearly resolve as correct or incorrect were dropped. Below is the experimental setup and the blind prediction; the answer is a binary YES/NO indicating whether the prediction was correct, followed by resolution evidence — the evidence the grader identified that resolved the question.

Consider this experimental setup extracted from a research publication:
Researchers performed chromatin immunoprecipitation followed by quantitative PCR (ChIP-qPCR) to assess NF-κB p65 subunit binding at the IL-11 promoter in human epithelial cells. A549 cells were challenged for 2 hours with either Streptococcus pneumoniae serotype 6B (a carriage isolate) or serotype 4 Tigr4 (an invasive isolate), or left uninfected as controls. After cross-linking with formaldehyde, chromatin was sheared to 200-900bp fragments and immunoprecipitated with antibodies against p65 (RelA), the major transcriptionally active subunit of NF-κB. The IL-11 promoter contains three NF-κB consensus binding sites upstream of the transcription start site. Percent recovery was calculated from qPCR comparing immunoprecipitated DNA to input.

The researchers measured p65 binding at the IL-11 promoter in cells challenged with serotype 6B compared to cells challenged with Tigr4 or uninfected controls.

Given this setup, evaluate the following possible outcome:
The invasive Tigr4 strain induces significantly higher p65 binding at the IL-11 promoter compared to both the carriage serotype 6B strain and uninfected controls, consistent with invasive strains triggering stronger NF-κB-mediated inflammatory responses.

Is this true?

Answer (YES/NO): NO